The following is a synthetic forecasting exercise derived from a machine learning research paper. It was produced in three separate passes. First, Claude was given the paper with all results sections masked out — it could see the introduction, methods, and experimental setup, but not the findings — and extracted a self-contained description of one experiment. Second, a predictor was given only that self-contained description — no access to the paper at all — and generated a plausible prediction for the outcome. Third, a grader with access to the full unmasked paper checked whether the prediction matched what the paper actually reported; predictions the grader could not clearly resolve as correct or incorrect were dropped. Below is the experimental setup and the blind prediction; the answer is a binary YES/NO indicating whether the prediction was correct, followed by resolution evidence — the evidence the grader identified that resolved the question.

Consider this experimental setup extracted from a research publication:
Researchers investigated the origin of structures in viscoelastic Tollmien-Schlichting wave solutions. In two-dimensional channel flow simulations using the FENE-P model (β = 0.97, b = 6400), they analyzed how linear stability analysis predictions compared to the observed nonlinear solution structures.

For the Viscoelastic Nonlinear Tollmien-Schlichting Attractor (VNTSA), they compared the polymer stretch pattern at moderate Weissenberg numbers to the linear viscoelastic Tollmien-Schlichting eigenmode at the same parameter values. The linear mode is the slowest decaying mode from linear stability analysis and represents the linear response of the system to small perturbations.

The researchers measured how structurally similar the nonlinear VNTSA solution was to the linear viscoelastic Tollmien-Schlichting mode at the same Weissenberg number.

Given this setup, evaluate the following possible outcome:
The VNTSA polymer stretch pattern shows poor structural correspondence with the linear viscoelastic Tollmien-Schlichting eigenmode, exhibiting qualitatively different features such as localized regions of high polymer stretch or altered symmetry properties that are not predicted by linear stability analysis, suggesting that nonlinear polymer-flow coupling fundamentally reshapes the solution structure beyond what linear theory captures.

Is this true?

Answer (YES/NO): NO